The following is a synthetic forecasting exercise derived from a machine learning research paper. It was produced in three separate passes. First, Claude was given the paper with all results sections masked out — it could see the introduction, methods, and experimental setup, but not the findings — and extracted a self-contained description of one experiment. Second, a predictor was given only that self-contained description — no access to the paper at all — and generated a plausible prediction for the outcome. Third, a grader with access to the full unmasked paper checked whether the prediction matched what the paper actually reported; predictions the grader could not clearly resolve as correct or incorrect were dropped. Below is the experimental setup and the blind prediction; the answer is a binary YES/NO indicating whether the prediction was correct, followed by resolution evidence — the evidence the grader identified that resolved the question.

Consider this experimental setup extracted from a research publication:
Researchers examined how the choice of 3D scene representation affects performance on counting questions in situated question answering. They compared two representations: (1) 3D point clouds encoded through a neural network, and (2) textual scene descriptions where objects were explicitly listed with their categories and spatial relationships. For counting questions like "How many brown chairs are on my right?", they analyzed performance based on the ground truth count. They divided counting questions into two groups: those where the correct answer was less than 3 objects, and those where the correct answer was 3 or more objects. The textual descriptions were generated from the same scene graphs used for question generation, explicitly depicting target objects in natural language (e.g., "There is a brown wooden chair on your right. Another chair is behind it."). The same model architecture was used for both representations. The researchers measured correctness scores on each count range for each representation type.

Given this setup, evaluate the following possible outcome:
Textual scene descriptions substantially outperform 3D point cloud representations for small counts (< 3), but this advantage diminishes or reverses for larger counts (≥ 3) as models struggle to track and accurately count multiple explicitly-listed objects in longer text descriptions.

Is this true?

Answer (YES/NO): YES